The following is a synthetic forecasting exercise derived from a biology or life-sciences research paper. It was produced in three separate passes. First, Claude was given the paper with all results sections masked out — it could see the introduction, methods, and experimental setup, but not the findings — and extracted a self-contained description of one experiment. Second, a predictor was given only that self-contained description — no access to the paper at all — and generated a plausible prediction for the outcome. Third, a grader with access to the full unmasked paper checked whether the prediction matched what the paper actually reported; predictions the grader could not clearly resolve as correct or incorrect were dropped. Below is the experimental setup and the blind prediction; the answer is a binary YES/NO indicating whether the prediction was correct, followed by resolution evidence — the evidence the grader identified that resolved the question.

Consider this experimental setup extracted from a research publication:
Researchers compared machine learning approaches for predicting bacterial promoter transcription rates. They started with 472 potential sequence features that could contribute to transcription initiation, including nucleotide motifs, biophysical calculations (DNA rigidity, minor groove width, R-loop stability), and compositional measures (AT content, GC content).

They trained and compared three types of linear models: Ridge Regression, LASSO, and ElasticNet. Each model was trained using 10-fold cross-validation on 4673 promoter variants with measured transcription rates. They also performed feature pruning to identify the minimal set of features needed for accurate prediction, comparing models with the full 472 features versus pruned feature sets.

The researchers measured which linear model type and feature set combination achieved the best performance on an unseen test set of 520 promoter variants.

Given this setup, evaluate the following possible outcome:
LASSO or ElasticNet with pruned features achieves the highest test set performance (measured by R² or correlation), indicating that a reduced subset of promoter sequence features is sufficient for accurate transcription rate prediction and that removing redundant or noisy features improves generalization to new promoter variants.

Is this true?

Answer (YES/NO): NO